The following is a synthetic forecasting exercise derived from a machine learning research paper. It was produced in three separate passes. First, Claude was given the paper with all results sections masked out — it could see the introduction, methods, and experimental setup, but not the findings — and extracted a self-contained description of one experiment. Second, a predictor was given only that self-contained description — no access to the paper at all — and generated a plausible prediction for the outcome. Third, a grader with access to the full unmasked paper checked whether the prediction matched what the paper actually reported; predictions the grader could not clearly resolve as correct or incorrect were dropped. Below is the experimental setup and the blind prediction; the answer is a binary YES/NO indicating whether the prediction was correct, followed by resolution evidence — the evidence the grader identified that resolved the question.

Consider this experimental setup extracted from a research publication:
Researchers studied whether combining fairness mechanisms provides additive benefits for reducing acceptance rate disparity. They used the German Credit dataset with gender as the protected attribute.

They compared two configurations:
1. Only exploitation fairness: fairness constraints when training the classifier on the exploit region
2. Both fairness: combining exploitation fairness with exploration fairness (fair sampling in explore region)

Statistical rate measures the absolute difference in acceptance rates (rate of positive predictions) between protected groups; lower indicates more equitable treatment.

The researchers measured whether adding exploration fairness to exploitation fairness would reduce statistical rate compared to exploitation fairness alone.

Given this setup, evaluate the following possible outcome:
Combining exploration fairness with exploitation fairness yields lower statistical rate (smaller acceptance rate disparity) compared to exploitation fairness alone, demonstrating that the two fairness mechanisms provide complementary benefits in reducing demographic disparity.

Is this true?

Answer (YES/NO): NO